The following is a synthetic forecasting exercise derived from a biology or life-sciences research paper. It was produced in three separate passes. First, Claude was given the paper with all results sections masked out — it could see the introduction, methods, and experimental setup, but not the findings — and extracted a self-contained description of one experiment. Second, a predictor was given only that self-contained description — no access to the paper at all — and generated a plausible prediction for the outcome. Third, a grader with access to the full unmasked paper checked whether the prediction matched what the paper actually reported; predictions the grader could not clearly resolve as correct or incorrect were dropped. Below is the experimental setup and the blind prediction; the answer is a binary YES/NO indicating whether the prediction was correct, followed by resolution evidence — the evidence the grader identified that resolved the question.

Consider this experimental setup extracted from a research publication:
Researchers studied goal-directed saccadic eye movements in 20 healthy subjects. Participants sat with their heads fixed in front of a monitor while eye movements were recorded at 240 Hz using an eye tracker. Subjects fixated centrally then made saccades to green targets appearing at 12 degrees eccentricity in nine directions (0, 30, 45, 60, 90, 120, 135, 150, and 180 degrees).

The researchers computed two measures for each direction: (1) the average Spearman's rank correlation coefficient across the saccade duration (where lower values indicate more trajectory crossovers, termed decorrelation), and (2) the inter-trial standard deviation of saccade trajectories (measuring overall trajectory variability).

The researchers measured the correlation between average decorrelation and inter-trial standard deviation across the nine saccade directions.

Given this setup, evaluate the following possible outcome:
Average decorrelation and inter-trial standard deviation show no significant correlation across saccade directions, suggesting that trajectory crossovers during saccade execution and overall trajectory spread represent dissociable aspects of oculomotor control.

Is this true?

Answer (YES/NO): NO